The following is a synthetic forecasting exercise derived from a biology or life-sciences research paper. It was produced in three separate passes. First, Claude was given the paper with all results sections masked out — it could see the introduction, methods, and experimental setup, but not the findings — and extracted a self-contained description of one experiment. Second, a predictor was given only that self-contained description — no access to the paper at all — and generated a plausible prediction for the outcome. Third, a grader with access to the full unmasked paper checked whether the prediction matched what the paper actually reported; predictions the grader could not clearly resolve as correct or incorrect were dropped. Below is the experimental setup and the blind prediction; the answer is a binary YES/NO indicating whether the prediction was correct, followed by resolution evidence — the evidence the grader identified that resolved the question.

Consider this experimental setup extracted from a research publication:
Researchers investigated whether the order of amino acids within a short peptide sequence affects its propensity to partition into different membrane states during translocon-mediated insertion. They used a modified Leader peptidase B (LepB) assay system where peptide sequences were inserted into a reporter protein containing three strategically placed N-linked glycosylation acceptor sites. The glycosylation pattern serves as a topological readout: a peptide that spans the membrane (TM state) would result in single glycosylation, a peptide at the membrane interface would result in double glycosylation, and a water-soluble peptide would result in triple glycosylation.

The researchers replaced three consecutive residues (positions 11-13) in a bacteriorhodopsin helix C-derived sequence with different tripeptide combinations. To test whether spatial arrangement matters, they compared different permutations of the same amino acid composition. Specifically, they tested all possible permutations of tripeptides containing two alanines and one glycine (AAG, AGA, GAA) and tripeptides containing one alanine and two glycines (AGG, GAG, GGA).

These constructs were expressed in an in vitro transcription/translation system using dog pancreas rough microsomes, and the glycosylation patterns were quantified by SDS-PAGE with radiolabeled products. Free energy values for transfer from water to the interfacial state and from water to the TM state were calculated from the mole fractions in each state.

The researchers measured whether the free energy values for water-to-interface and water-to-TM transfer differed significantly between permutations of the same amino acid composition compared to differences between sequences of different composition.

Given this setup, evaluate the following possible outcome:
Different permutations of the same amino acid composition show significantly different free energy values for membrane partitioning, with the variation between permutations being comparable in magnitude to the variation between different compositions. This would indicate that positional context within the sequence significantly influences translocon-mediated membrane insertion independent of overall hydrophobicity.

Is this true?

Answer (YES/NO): NO